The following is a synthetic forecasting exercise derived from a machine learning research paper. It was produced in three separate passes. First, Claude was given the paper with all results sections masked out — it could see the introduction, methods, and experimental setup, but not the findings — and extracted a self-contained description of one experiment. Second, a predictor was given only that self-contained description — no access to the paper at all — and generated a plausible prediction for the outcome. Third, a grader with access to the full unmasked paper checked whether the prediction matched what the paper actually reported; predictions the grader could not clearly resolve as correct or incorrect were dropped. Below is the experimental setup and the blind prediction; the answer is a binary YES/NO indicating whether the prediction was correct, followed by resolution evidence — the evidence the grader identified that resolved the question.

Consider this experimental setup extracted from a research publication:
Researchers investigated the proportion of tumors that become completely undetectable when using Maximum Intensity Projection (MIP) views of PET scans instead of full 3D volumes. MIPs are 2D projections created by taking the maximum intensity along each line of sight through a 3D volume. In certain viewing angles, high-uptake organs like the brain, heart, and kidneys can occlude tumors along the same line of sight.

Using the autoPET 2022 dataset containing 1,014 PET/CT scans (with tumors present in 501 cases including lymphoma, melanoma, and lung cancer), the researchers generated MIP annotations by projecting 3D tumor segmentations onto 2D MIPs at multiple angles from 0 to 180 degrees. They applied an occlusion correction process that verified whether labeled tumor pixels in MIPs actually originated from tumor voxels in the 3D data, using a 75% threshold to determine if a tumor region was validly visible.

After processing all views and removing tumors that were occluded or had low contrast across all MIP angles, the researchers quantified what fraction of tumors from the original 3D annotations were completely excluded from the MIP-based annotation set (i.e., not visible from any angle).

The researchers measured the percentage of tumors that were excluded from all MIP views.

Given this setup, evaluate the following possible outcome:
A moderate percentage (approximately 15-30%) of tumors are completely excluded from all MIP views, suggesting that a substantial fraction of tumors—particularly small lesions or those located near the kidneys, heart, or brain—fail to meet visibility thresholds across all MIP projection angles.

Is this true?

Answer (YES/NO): NO